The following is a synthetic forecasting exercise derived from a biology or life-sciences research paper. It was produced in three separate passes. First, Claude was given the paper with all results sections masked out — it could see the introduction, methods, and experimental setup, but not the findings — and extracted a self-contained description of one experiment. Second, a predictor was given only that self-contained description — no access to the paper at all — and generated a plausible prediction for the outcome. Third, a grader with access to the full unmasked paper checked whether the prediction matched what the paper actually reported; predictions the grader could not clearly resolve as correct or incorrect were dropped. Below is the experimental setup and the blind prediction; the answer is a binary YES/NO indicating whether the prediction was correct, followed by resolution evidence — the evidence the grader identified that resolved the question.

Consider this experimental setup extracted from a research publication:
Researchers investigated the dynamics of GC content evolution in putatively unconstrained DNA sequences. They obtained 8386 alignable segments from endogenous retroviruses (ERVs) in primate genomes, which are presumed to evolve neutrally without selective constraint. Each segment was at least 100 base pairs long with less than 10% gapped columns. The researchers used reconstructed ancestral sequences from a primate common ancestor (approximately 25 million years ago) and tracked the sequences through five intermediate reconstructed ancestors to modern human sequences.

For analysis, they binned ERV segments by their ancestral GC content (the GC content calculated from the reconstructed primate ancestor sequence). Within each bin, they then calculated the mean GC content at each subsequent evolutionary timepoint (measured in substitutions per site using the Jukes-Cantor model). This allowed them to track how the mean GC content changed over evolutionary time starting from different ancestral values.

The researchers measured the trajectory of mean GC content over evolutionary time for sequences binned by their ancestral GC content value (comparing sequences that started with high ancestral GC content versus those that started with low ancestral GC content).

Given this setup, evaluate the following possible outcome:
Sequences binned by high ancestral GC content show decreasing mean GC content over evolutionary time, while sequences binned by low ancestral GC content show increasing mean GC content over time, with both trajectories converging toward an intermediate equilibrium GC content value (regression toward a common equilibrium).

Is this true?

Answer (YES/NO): YES